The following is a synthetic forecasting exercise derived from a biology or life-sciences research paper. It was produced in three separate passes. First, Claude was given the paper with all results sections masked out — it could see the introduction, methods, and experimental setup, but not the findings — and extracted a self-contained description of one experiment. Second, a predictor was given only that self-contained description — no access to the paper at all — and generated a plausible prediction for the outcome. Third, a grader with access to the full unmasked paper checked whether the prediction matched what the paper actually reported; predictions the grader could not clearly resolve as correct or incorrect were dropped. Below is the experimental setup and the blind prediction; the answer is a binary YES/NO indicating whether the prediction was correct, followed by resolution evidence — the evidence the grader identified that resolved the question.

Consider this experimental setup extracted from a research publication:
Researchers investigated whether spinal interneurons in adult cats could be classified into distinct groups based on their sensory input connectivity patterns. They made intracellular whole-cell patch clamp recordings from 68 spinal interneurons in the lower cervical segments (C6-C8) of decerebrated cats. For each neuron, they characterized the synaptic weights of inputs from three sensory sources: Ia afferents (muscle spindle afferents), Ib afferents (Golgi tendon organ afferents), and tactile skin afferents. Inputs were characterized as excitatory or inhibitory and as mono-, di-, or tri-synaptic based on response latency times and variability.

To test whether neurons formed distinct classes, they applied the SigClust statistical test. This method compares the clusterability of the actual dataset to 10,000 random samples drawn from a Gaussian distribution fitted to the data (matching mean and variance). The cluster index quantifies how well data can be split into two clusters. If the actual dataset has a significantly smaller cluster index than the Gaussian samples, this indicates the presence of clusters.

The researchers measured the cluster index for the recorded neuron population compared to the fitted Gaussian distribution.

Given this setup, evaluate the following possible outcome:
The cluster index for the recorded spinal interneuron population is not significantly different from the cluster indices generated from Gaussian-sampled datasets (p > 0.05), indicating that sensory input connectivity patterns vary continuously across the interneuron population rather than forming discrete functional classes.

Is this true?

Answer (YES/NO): YES